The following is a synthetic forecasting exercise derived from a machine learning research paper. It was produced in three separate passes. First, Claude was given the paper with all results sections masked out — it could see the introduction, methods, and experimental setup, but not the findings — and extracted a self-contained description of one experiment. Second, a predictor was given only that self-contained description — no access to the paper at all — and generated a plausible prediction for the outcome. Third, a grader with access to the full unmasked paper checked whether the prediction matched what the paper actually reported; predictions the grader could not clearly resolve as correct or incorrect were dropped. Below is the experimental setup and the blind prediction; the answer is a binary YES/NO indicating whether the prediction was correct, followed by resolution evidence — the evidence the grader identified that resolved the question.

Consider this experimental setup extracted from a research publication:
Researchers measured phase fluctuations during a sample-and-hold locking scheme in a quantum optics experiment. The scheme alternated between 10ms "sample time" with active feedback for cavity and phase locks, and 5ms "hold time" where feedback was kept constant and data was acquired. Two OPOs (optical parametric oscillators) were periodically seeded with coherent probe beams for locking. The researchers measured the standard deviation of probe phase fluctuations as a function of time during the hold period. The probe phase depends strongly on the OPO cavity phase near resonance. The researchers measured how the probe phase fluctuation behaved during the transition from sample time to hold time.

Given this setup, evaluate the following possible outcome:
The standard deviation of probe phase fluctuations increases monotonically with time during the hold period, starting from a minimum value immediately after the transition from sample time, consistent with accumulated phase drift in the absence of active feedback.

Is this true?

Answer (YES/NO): NO